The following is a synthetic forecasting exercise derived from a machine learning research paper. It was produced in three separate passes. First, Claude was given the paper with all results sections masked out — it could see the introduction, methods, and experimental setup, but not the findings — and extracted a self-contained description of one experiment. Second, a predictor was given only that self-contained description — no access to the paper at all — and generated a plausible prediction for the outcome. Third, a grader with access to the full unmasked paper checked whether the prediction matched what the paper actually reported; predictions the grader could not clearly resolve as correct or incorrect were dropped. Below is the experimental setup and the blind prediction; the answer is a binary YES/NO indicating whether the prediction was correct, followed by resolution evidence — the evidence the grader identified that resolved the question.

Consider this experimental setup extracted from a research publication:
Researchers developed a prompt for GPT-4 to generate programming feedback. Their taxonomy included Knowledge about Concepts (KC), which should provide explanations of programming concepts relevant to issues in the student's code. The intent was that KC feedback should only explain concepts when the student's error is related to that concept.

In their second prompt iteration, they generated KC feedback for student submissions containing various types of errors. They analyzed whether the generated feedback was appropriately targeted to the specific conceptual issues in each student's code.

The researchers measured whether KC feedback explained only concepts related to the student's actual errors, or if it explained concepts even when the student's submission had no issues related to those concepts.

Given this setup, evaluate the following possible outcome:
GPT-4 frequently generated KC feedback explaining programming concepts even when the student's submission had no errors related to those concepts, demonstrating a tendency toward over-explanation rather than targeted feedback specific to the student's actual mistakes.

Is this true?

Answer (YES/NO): YES